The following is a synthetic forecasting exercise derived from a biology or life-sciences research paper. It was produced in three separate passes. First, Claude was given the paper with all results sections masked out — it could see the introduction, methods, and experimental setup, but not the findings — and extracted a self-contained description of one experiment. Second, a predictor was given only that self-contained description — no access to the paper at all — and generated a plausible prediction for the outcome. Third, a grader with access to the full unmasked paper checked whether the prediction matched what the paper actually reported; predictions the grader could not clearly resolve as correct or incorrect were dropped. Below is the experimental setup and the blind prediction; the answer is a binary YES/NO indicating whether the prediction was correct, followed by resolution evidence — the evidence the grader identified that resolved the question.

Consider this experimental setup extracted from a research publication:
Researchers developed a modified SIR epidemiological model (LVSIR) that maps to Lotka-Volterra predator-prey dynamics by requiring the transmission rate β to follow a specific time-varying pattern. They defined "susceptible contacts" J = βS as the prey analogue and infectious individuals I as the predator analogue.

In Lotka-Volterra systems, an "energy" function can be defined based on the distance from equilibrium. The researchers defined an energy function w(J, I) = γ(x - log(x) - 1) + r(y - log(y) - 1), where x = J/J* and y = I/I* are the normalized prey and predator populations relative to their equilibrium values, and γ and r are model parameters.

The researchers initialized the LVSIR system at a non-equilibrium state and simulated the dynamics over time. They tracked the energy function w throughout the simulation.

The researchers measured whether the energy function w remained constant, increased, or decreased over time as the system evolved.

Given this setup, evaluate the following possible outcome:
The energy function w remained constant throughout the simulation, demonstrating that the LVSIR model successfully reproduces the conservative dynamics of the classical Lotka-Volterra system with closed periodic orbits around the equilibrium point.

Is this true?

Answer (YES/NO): YES